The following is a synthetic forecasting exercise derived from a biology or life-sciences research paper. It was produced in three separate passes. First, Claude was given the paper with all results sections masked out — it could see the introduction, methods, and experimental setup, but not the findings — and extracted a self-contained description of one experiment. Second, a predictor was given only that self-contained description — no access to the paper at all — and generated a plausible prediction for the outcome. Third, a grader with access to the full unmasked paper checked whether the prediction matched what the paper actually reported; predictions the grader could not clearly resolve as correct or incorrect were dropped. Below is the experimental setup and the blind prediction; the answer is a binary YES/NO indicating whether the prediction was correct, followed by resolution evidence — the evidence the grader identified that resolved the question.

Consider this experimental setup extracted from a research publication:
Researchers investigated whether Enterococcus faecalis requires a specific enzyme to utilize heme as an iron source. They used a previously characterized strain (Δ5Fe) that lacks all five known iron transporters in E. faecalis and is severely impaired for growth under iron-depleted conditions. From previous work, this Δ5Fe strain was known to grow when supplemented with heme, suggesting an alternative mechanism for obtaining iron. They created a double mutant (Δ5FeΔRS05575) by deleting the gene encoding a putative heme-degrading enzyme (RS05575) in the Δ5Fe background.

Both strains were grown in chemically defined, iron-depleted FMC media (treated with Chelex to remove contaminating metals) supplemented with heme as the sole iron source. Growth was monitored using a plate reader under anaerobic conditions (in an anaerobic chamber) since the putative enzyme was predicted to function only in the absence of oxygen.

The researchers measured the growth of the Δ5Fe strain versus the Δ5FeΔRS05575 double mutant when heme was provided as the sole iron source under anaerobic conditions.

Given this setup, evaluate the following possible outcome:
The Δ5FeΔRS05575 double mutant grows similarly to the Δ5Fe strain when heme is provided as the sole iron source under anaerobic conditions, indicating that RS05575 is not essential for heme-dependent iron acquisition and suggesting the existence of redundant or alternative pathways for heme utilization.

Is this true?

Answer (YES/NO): YES